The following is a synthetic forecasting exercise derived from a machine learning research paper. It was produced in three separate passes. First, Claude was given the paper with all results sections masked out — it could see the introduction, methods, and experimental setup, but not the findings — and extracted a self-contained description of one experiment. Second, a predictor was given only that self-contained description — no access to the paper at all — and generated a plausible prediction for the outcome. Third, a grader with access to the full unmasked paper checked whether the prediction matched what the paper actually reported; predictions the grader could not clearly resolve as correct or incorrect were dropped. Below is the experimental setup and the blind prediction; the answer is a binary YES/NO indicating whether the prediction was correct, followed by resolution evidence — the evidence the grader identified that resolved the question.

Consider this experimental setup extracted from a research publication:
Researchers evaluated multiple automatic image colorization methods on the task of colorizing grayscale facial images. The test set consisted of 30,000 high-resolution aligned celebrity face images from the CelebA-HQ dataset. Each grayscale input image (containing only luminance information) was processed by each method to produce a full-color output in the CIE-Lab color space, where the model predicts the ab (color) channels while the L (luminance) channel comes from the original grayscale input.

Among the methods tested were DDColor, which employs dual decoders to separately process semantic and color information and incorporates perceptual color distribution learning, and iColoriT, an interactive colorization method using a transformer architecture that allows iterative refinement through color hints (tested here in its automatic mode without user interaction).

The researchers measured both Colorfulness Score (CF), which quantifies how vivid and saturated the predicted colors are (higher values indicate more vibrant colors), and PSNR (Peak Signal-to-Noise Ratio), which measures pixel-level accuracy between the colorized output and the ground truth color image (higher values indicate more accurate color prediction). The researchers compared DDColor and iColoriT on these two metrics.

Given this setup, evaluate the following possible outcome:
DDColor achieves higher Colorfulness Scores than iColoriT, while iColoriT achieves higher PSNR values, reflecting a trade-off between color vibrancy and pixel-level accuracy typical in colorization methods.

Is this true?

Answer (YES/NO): YES